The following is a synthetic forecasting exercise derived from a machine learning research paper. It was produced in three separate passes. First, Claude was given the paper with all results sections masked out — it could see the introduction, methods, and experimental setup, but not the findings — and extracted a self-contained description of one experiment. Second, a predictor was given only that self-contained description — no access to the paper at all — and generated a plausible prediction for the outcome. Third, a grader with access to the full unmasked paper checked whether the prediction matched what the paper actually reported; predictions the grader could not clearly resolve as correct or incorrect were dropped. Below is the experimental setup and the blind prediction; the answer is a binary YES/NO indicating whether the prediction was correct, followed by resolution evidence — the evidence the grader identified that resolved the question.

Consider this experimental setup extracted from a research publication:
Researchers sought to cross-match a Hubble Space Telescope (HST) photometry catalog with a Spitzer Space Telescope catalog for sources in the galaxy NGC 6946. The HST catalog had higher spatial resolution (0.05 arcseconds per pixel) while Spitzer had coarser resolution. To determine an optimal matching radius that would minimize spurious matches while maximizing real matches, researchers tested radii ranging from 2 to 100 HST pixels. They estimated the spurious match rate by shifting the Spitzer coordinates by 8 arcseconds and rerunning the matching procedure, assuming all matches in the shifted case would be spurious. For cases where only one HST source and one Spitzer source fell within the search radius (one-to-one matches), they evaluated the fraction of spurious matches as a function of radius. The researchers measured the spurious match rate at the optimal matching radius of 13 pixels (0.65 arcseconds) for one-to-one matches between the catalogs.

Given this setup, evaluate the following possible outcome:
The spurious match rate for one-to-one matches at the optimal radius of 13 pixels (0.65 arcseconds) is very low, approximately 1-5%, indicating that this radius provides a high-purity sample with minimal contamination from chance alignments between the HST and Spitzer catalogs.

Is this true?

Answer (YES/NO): NO